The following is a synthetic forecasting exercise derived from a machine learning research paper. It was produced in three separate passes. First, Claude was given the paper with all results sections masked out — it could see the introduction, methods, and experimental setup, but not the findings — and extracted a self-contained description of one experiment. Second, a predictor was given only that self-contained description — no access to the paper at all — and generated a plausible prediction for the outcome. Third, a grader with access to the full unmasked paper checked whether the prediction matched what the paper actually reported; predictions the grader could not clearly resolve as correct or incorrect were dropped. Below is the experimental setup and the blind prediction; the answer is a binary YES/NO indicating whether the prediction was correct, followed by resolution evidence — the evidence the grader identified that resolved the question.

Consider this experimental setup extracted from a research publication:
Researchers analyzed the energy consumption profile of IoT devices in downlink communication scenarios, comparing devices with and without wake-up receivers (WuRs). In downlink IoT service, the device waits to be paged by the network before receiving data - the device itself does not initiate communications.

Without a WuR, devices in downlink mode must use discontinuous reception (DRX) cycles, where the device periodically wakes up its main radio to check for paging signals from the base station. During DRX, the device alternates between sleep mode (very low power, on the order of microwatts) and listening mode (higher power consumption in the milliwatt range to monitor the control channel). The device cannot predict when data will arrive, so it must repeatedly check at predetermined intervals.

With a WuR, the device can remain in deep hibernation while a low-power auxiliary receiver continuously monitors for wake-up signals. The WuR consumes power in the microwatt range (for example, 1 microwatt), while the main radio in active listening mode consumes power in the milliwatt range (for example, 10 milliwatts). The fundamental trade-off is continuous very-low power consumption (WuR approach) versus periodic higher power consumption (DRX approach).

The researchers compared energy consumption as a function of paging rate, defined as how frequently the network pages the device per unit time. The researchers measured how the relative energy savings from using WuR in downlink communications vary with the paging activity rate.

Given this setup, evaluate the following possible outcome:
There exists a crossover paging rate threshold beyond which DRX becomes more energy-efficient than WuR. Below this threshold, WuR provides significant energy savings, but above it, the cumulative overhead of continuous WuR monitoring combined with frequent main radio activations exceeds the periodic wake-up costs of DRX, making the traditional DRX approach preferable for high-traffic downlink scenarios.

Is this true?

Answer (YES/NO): NO